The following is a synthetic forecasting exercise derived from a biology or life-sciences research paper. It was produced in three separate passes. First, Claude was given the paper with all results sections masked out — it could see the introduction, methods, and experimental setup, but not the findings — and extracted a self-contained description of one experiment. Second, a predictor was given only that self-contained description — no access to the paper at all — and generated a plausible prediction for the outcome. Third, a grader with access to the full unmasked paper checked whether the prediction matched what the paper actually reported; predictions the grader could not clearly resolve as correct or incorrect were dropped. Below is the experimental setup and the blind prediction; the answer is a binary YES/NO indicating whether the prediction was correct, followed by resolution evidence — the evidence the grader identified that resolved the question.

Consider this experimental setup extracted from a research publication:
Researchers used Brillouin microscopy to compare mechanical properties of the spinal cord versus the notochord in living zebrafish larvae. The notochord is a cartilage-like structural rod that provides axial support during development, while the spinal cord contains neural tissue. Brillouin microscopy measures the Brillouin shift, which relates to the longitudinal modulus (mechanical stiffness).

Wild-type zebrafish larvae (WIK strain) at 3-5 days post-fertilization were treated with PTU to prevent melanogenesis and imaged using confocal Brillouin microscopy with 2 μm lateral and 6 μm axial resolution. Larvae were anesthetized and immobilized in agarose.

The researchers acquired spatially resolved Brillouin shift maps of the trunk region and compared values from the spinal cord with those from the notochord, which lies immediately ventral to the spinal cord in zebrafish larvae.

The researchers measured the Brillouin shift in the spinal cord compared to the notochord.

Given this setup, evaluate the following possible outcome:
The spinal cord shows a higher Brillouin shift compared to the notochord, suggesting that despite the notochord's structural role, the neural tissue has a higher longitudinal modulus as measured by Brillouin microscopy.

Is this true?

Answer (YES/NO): YES